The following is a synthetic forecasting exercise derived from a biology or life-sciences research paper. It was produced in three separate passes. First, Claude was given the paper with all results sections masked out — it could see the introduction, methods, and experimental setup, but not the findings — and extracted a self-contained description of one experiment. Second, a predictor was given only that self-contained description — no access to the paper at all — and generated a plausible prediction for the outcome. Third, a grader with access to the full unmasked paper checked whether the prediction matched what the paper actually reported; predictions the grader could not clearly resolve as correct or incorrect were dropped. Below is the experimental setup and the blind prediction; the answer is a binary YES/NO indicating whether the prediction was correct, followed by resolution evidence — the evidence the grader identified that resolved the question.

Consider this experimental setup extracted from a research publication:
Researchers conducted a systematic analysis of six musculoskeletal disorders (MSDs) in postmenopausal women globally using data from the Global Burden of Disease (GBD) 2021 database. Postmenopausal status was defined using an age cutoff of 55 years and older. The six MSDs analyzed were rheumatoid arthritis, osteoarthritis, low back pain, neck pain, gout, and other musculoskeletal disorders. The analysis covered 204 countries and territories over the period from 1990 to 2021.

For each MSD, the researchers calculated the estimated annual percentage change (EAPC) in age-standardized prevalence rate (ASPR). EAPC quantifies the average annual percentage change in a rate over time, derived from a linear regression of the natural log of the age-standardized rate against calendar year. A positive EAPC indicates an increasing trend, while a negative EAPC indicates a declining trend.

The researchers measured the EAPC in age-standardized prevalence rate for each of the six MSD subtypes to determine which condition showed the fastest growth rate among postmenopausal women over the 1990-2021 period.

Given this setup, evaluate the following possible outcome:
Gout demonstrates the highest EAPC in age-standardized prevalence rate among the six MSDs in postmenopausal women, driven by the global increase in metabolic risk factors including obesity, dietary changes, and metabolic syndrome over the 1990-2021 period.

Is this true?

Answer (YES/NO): YES